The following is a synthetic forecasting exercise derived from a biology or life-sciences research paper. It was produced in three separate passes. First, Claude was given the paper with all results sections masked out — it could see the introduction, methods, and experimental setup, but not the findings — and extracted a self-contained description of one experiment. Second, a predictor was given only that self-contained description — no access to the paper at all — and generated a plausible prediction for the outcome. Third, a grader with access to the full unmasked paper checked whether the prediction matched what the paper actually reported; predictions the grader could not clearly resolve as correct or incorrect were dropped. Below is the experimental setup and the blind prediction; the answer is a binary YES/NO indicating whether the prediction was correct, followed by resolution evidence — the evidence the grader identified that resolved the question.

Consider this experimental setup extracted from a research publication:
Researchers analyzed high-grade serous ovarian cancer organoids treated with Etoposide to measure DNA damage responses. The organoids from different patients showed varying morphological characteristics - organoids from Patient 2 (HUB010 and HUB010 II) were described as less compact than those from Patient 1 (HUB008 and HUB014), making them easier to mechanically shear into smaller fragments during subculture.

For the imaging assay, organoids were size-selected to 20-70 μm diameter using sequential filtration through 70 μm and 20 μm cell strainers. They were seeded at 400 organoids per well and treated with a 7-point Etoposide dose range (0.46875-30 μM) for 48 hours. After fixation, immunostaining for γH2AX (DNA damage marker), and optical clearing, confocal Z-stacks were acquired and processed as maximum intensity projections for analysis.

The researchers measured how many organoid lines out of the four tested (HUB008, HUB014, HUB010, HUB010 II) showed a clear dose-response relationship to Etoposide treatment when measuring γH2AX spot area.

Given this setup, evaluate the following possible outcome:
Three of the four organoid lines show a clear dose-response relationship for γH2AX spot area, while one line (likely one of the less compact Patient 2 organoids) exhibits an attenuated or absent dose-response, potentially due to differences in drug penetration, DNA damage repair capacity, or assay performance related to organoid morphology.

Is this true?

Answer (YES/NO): NO